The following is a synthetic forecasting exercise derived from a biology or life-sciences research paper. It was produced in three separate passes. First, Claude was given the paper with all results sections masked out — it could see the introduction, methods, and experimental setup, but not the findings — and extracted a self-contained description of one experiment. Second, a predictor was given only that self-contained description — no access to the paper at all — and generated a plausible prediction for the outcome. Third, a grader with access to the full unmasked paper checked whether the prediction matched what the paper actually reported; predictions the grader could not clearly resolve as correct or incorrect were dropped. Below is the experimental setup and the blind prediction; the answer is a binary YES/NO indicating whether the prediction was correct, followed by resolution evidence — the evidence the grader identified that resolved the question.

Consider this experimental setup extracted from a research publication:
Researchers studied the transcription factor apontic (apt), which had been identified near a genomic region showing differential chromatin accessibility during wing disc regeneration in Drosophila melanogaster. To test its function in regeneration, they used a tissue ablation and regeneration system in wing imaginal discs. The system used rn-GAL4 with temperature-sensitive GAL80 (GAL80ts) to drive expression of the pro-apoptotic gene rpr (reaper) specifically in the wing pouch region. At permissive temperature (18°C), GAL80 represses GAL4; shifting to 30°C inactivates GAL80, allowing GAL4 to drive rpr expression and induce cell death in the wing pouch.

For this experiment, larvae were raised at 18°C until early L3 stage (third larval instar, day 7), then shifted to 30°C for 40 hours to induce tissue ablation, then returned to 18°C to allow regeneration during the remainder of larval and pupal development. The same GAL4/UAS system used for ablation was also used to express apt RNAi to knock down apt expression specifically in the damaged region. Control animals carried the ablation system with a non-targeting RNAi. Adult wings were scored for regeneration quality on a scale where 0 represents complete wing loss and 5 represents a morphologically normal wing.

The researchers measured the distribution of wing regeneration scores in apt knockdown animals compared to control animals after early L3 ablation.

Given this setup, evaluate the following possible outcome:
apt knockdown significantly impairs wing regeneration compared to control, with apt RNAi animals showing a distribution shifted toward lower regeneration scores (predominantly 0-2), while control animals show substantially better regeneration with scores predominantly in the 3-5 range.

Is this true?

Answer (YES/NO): NO